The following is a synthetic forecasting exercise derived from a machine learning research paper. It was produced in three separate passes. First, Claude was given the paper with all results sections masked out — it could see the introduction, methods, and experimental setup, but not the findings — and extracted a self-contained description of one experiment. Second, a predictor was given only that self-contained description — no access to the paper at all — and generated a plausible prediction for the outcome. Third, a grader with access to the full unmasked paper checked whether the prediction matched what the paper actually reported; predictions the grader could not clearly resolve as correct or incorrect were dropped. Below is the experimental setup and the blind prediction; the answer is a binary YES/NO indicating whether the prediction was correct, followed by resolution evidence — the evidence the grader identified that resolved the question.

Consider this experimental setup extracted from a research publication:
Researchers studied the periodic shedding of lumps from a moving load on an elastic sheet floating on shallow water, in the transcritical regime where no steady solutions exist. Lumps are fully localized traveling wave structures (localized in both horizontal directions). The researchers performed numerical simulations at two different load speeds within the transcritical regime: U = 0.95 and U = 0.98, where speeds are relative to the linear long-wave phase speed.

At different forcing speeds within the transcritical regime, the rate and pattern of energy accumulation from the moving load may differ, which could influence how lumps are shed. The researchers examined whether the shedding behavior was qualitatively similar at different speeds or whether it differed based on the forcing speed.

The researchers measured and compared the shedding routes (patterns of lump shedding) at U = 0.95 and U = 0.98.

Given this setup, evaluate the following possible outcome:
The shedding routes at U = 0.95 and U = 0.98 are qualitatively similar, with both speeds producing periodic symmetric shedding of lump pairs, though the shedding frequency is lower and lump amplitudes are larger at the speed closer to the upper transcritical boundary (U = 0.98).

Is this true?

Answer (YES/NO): NO